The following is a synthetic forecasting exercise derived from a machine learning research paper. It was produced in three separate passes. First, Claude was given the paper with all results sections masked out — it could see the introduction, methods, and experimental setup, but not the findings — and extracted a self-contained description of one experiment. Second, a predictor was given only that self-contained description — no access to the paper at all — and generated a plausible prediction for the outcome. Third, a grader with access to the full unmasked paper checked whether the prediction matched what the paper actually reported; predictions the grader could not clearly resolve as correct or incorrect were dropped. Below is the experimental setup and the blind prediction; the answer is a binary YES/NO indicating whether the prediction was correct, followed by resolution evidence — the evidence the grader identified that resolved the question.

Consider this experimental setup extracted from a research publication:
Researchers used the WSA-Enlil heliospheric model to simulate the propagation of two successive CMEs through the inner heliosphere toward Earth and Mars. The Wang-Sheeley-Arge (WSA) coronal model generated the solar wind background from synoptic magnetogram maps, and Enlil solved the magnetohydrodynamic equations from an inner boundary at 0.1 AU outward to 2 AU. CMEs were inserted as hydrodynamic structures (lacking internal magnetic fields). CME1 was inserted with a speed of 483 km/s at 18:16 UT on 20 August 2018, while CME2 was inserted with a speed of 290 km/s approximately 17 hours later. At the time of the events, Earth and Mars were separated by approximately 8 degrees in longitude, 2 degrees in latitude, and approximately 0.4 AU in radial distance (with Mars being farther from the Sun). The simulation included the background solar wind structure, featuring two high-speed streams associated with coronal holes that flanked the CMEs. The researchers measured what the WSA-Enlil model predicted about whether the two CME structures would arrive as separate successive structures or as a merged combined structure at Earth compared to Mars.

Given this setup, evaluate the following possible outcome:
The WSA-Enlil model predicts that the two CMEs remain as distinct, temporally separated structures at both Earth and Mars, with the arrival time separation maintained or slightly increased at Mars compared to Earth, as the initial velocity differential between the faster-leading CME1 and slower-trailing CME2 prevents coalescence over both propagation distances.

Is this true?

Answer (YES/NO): NO